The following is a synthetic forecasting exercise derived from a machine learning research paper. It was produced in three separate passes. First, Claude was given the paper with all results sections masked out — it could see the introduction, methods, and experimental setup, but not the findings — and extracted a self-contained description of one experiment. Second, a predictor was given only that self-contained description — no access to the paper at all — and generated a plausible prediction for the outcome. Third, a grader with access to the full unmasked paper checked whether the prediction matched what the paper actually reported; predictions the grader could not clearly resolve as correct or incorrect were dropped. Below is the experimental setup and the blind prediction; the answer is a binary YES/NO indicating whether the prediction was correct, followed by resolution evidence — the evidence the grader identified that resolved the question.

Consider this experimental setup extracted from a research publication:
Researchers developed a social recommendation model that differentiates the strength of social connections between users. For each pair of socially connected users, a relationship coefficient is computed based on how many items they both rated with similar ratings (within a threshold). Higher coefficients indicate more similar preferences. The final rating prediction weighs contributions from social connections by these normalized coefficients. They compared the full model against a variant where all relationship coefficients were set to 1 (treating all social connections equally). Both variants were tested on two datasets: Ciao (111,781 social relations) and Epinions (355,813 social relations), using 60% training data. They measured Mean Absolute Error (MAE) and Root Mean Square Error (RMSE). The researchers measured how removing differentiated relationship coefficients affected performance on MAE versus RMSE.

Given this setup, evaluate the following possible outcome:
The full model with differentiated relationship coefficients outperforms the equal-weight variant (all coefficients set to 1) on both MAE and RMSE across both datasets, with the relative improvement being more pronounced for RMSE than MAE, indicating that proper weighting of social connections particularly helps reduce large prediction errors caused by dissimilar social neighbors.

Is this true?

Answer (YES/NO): NO